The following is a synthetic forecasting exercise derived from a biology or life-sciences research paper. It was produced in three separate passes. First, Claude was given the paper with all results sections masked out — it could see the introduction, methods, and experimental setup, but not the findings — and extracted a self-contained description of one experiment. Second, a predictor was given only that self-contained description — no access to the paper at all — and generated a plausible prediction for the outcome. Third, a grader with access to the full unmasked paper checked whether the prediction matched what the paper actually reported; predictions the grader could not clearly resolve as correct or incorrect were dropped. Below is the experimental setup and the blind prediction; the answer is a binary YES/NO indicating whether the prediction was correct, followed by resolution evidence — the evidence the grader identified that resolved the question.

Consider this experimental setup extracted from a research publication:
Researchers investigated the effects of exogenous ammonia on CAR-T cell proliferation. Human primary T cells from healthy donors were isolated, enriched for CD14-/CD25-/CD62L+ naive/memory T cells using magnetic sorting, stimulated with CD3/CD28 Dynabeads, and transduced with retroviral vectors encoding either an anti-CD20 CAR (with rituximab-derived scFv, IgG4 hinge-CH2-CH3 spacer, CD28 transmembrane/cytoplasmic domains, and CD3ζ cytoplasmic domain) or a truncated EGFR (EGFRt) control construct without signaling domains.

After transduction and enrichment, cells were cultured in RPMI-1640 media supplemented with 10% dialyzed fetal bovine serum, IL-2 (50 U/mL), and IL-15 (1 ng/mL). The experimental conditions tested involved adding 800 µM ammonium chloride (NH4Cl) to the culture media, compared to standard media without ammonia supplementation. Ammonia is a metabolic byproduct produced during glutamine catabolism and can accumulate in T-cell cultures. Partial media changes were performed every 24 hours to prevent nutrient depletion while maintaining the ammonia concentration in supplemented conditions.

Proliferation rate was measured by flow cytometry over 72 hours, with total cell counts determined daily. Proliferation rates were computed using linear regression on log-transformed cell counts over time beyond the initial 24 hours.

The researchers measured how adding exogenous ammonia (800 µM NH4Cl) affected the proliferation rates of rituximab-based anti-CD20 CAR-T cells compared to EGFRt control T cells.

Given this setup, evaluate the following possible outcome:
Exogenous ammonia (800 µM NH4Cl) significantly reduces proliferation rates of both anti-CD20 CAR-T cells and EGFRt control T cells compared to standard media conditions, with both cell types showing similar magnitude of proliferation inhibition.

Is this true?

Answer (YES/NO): NO